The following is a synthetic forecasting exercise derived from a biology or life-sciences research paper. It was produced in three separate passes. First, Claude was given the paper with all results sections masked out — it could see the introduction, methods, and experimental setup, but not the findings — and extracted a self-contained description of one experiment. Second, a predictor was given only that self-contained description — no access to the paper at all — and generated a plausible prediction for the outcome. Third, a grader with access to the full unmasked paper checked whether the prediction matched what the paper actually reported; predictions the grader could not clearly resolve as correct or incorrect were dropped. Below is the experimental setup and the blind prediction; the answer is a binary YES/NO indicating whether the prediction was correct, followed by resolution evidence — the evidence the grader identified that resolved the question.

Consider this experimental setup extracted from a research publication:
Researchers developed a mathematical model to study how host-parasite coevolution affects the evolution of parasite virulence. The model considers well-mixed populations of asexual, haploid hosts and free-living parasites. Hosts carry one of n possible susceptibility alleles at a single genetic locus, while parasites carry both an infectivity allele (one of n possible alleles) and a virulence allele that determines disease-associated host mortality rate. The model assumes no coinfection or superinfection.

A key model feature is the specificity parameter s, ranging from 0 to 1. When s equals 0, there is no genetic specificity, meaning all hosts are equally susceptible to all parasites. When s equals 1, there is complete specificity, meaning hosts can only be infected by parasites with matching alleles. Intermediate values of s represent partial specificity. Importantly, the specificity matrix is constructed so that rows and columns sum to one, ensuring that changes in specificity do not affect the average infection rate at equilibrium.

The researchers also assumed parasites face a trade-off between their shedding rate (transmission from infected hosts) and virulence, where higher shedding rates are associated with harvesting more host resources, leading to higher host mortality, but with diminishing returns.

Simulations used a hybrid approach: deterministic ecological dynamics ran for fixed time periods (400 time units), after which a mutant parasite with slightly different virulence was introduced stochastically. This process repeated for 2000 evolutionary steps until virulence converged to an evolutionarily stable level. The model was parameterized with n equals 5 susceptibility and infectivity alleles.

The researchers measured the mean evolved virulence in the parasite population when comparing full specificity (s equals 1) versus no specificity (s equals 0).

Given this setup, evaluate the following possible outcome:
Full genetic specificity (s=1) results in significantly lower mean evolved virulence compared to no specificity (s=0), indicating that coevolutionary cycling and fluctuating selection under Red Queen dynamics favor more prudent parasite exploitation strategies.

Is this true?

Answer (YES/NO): NO